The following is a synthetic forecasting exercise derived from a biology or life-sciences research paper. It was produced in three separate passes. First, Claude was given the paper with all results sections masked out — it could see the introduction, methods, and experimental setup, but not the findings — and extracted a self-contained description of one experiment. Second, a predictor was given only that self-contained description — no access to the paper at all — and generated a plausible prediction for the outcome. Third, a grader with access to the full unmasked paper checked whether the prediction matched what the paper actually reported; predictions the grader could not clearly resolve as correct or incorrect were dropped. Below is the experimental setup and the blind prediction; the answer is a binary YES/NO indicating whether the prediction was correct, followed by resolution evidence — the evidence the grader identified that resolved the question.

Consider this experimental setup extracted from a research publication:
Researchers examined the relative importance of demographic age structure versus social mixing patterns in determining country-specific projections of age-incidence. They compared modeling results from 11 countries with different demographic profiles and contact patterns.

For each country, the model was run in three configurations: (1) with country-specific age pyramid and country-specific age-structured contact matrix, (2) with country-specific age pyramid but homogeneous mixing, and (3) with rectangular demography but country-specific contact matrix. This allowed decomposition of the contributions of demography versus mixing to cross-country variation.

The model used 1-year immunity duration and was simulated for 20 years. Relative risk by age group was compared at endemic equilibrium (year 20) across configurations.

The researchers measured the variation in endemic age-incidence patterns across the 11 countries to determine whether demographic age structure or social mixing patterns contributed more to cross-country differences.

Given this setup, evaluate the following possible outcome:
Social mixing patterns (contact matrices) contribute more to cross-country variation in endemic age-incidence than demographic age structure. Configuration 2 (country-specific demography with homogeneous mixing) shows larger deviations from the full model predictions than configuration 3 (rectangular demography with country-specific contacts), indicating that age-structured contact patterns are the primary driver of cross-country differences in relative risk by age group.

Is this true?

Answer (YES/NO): NO